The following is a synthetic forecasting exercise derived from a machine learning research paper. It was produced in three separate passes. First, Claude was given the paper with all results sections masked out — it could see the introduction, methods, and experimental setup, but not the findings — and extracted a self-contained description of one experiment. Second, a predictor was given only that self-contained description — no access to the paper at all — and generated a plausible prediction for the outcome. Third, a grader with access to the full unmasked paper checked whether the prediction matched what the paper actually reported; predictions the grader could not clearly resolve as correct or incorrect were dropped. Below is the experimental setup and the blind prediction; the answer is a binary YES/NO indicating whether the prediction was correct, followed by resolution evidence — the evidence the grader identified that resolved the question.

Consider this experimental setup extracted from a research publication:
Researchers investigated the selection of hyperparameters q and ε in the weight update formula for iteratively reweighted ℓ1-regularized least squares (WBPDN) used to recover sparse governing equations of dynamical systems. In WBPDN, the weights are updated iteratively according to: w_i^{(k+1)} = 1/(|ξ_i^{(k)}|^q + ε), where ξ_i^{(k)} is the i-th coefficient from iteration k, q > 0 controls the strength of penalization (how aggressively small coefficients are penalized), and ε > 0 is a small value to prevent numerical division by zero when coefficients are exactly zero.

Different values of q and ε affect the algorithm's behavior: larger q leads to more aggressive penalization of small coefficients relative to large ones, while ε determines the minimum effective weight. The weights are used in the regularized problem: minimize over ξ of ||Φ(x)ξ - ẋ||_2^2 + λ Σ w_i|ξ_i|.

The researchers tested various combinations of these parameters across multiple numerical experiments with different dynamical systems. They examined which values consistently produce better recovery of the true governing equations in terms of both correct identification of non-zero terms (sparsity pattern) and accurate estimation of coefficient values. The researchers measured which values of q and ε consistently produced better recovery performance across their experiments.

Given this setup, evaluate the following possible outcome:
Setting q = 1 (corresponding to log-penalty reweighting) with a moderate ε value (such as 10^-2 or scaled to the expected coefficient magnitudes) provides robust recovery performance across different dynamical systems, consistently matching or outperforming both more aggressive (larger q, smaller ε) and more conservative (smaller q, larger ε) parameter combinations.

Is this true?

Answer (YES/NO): NO